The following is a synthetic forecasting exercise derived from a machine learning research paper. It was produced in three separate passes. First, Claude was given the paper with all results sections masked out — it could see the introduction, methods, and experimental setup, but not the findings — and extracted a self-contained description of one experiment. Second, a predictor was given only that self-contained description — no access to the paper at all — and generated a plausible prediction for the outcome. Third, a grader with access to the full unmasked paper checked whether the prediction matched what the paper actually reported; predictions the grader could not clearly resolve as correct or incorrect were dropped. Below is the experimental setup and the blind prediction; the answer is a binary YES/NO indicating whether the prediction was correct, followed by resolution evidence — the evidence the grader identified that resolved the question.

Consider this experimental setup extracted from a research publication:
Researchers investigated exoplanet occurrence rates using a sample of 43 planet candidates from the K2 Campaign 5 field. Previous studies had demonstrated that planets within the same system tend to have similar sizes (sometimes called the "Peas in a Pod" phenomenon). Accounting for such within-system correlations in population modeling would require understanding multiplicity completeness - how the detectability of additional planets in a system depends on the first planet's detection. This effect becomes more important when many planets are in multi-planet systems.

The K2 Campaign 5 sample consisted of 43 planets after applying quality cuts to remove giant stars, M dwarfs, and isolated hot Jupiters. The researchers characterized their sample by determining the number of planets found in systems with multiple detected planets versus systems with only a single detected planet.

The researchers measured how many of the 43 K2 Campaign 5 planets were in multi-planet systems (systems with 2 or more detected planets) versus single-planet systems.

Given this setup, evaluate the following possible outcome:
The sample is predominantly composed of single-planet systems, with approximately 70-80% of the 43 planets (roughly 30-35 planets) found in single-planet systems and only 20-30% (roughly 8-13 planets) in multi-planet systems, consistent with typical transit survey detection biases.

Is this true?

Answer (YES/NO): YES